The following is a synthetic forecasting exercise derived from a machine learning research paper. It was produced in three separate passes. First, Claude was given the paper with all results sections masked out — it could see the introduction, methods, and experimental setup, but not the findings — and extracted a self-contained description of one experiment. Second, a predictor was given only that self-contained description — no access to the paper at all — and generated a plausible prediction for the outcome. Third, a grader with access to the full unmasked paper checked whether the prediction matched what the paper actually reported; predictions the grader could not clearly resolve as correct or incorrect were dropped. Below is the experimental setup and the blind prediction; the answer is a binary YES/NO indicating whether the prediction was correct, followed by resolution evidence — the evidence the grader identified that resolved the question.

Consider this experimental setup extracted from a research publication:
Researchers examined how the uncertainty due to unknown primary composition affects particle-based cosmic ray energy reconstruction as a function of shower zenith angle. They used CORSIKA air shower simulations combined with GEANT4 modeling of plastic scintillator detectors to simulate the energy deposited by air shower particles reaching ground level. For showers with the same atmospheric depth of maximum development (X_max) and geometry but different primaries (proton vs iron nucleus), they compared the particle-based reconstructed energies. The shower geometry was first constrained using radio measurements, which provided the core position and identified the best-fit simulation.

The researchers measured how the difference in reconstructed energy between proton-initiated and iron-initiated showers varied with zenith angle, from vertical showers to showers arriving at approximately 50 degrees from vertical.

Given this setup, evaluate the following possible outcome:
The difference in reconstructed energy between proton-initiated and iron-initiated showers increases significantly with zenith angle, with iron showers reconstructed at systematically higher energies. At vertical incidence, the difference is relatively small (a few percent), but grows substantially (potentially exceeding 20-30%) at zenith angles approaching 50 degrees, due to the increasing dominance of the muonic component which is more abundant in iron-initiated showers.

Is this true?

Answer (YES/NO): NO